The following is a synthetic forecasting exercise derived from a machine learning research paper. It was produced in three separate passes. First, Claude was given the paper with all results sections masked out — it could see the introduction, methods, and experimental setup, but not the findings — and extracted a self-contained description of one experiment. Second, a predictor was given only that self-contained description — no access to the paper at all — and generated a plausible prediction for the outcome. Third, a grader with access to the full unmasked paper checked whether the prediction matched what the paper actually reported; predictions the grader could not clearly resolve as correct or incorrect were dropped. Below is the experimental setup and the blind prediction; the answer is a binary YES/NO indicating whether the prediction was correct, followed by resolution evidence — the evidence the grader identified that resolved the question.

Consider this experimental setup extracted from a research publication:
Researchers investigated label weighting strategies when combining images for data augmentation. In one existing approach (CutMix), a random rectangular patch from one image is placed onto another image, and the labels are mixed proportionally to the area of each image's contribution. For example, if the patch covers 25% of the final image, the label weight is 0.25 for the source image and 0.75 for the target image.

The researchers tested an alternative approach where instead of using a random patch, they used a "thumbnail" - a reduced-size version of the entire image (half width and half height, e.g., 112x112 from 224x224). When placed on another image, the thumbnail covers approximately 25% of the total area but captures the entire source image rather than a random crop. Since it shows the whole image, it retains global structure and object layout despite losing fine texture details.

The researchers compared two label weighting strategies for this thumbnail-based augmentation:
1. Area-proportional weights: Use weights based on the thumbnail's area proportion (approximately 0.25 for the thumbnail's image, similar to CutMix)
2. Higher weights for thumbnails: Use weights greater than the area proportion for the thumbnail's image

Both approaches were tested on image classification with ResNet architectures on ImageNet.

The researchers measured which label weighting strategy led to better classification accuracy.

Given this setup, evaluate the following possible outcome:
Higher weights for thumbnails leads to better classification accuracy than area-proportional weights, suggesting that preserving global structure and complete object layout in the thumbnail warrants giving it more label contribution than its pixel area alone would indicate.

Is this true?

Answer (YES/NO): NO